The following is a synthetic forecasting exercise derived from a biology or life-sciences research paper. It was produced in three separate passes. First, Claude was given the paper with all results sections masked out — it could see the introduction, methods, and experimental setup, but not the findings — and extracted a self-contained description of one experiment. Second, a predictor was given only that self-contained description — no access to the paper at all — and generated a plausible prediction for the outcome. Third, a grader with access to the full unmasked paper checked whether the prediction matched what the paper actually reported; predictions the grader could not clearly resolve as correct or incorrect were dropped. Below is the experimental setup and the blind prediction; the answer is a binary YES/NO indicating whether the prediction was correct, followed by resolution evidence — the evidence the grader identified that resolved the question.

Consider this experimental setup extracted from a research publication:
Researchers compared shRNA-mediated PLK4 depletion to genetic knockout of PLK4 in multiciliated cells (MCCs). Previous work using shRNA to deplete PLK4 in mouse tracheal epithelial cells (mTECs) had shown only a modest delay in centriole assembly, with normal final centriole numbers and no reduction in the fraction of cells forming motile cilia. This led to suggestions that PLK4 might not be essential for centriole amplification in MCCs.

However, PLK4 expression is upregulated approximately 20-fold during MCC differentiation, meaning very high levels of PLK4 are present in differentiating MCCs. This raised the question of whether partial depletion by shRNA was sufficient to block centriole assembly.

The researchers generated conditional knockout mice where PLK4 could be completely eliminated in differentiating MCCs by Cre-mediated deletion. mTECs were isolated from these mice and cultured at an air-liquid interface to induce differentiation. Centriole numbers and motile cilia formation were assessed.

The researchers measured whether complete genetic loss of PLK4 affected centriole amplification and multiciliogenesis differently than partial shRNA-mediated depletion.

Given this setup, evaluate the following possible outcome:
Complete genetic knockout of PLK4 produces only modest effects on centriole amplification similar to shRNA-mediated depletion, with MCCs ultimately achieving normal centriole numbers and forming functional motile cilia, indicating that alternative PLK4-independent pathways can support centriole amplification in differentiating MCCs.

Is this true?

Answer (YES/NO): NO